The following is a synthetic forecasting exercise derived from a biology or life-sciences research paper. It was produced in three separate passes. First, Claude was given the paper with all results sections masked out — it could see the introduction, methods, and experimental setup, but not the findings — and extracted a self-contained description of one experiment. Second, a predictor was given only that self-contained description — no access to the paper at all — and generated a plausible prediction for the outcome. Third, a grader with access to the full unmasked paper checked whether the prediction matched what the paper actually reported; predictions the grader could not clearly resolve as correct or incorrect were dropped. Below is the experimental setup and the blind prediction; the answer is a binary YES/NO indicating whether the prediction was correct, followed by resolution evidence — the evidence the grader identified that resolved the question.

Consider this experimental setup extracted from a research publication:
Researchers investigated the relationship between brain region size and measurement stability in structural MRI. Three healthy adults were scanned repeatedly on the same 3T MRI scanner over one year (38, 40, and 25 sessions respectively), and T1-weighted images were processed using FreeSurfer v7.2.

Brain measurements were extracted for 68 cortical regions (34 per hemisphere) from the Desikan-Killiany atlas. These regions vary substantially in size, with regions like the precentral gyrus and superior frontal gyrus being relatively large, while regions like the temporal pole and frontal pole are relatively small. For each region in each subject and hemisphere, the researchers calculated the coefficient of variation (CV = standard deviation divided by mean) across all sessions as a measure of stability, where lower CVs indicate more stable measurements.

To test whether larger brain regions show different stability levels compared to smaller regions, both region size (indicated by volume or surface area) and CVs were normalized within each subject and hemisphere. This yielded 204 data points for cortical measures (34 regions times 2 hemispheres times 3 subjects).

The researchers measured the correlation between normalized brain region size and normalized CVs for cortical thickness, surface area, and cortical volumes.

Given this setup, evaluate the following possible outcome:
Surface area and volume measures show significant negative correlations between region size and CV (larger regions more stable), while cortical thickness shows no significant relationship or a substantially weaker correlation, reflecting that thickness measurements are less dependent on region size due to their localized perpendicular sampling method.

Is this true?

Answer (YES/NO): NO